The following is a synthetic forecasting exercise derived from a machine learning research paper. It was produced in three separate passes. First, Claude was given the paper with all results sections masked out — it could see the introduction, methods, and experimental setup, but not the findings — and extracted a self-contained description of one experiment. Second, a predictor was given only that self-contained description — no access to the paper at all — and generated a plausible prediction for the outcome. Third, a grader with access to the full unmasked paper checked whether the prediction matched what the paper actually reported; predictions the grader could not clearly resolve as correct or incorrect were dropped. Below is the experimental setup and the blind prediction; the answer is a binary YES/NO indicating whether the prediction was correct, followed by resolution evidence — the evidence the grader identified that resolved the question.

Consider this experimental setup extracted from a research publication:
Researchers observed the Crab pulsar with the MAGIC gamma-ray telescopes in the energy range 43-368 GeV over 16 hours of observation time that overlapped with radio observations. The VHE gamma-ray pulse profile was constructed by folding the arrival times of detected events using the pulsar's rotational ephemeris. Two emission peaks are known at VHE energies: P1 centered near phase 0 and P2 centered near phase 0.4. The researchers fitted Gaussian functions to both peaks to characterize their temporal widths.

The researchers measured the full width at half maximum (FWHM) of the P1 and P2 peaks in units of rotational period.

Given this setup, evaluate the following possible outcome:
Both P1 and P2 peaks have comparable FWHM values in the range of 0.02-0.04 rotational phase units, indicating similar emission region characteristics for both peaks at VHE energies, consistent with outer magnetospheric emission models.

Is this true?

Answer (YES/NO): NO